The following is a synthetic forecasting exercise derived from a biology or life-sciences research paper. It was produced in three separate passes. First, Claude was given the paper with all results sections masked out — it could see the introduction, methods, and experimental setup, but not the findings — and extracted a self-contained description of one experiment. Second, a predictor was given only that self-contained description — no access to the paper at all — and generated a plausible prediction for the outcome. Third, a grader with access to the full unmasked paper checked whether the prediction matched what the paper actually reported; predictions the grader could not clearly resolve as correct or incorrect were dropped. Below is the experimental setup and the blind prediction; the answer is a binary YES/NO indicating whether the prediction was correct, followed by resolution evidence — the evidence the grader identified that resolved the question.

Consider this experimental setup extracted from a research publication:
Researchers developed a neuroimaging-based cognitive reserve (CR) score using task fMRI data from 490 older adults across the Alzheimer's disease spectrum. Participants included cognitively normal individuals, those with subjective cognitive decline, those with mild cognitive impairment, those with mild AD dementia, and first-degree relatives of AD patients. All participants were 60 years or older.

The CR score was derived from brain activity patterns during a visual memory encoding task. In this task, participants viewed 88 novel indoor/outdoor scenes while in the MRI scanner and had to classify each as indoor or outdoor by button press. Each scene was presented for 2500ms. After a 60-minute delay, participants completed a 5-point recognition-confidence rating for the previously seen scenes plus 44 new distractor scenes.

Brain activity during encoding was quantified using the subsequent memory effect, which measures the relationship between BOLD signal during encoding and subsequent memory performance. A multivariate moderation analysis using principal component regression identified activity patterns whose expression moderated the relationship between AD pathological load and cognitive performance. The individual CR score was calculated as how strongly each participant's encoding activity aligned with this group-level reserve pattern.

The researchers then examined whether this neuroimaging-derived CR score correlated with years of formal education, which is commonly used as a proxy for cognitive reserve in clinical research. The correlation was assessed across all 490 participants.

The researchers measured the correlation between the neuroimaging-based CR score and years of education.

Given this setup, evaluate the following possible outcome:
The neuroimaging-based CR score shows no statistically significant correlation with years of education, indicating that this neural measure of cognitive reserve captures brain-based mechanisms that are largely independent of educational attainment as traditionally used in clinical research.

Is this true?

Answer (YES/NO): NO